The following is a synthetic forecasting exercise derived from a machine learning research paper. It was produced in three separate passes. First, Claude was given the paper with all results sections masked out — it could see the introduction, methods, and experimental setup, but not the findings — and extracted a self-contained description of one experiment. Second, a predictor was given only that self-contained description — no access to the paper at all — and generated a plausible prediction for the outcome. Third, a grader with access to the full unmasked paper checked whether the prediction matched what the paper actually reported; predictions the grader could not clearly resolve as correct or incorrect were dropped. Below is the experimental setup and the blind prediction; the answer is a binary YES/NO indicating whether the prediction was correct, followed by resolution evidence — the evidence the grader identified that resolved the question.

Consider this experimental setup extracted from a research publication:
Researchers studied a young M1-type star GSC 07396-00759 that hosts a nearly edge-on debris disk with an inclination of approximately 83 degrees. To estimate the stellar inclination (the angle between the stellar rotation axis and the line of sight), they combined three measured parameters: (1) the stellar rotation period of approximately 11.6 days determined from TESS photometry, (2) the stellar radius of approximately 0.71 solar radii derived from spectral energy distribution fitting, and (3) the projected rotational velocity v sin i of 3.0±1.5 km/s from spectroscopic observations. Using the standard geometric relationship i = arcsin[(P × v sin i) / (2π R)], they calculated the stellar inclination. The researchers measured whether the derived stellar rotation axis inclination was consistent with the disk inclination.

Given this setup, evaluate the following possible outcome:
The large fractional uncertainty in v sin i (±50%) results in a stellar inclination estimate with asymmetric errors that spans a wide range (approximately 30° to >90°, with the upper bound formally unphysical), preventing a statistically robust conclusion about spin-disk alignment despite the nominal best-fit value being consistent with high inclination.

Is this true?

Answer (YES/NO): NO